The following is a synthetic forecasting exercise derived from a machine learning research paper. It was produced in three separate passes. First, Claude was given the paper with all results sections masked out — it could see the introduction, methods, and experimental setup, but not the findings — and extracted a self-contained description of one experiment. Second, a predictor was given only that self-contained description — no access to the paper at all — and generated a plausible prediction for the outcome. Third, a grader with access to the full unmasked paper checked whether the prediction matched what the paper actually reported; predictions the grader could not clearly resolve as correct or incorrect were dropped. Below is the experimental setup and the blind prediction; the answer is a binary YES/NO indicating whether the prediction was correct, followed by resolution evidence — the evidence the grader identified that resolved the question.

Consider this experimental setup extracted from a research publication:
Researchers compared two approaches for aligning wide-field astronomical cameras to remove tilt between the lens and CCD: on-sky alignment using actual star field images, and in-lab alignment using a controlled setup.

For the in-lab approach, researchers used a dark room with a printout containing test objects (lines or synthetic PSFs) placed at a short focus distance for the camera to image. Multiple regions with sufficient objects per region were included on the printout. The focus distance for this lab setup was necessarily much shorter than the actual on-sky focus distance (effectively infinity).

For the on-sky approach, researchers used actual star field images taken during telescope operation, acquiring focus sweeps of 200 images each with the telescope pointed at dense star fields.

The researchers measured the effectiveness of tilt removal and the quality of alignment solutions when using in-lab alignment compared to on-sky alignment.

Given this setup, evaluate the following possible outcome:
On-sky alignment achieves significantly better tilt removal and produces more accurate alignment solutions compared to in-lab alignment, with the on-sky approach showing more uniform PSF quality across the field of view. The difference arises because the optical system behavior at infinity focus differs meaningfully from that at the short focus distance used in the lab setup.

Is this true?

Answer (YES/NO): YES